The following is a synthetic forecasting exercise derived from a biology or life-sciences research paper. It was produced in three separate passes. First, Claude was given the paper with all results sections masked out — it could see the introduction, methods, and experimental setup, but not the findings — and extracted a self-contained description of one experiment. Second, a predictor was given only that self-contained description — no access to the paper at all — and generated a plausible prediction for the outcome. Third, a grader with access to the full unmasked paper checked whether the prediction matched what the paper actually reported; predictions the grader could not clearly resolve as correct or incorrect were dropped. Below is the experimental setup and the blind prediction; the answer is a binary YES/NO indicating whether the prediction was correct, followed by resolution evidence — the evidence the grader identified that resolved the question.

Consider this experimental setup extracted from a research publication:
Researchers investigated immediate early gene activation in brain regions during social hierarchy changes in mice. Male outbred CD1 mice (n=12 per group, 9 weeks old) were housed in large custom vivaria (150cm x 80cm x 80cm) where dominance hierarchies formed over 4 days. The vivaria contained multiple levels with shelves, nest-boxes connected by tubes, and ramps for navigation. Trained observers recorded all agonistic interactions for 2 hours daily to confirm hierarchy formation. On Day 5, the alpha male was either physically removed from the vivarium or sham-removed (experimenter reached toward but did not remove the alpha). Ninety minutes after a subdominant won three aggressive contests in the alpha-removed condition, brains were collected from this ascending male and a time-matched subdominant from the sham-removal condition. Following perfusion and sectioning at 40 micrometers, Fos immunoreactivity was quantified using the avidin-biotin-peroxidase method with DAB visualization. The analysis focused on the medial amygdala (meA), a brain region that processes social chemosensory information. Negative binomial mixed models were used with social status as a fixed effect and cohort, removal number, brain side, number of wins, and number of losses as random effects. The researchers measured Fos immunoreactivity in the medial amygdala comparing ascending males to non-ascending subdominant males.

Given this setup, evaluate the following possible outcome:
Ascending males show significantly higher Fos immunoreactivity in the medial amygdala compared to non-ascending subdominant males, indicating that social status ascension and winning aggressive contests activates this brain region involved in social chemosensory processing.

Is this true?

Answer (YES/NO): NO